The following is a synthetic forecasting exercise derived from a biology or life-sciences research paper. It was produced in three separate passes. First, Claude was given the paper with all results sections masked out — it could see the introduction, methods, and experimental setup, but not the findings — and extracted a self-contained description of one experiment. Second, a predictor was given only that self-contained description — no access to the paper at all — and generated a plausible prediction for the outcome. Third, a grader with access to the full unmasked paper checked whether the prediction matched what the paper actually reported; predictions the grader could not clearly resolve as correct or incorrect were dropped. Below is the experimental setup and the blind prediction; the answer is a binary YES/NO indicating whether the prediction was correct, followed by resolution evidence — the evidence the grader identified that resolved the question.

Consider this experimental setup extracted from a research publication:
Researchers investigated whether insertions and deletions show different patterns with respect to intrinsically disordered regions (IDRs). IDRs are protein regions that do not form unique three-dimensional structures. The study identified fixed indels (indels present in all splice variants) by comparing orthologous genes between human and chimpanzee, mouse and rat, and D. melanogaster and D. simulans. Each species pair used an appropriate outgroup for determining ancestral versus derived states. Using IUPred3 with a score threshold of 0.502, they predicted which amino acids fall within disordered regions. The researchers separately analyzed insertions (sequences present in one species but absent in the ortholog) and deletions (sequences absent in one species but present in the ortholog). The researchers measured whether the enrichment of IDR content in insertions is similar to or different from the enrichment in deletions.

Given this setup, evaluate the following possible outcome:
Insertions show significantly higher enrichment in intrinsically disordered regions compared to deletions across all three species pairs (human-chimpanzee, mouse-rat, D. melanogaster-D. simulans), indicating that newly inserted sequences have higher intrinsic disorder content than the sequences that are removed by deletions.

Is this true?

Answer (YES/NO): NO